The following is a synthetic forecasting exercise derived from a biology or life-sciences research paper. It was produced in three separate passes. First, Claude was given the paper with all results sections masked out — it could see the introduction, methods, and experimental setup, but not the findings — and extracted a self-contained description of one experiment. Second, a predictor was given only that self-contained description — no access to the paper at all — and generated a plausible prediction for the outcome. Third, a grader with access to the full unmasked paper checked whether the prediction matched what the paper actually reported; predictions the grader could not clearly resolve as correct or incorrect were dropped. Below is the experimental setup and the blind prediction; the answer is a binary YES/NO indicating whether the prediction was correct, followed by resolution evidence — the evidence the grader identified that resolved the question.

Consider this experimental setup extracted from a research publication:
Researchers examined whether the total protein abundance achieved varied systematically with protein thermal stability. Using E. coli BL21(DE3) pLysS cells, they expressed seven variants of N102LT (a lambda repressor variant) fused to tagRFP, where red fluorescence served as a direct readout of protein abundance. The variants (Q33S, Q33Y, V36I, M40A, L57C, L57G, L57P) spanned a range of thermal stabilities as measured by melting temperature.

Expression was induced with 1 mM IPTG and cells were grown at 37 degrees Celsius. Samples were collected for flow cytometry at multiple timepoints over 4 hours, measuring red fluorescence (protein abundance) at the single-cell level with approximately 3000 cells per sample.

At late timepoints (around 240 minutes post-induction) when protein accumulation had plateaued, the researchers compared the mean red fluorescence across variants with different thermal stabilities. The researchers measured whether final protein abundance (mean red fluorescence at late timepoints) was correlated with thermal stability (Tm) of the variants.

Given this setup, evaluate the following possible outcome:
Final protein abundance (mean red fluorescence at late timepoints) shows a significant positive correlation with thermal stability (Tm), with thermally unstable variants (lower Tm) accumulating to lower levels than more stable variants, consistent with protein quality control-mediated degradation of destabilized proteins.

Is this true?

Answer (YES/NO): YES